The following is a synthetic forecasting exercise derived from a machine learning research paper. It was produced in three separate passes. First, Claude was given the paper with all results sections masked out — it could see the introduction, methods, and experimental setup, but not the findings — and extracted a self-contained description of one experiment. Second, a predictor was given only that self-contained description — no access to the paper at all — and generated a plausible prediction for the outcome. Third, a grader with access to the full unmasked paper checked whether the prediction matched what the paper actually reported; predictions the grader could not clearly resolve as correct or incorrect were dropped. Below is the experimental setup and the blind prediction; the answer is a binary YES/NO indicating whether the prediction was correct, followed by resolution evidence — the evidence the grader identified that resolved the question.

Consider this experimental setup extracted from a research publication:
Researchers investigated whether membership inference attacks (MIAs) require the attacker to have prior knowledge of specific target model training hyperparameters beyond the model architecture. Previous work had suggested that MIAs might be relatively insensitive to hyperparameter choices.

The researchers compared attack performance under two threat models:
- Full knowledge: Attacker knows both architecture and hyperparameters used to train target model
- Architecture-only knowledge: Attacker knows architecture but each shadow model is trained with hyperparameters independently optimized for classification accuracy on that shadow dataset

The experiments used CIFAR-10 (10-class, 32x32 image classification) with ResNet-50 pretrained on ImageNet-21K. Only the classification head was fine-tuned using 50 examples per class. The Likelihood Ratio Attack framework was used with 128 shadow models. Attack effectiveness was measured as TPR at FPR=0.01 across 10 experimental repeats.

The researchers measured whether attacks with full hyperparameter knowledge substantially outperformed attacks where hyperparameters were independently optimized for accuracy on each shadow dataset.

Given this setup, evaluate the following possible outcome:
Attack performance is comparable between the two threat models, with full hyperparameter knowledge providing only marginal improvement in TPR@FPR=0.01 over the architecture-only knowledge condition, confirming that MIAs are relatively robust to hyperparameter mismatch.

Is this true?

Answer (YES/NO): NO